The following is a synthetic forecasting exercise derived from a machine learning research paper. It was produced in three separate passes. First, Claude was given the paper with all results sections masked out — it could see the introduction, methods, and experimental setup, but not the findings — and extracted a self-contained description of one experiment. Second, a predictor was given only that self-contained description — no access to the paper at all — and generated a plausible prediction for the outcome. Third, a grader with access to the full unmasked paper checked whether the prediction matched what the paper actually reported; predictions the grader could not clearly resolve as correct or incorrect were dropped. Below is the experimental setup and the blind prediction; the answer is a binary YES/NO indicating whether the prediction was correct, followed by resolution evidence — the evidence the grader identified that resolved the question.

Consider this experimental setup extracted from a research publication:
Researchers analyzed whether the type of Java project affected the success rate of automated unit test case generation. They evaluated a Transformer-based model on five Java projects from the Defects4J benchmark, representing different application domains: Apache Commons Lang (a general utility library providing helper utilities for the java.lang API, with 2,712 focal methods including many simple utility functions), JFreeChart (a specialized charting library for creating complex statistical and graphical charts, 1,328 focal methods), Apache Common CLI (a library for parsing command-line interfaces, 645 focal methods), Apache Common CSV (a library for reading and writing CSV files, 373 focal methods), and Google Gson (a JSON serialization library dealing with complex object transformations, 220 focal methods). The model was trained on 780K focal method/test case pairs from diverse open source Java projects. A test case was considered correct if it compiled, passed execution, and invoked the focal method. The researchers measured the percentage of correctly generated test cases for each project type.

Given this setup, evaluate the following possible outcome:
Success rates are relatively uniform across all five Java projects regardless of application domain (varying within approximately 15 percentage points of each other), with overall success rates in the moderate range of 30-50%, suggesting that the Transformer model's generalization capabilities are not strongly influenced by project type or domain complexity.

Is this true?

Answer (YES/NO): NO